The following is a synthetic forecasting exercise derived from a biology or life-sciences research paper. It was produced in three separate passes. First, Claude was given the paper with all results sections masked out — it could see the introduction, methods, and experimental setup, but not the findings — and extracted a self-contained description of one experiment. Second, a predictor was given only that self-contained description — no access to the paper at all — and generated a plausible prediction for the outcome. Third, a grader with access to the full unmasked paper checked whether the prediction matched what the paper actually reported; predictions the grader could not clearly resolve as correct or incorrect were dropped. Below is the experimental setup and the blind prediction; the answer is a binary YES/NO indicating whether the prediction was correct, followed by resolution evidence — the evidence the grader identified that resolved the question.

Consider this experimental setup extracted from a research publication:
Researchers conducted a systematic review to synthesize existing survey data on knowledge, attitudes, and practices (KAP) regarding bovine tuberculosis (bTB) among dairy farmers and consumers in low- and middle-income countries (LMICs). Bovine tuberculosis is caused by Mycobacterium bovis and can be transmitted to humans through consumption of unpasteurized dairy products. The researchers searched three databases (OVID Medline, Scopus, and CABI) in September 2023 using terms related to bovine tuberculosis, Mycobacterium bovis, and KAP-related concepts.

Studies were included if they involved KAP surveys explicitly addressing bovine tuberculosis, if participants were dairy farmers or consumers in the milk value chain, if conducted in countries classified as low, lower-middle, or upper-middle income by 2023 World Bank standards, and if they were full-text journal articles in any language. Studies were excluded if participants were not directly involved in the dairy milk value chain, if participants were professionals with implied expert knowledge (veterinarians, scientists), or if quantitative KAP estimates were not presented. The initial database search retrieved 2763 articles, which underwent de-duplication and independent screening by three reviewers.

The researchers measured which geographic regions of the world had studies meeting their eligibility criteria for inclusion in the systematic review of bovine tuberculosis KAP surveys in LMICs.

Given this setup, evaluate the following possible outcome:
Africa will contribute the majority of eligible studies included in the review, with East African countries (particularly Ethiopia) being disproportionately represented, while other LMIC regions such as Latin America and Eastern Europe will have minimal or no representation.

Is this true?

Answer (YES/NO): YES